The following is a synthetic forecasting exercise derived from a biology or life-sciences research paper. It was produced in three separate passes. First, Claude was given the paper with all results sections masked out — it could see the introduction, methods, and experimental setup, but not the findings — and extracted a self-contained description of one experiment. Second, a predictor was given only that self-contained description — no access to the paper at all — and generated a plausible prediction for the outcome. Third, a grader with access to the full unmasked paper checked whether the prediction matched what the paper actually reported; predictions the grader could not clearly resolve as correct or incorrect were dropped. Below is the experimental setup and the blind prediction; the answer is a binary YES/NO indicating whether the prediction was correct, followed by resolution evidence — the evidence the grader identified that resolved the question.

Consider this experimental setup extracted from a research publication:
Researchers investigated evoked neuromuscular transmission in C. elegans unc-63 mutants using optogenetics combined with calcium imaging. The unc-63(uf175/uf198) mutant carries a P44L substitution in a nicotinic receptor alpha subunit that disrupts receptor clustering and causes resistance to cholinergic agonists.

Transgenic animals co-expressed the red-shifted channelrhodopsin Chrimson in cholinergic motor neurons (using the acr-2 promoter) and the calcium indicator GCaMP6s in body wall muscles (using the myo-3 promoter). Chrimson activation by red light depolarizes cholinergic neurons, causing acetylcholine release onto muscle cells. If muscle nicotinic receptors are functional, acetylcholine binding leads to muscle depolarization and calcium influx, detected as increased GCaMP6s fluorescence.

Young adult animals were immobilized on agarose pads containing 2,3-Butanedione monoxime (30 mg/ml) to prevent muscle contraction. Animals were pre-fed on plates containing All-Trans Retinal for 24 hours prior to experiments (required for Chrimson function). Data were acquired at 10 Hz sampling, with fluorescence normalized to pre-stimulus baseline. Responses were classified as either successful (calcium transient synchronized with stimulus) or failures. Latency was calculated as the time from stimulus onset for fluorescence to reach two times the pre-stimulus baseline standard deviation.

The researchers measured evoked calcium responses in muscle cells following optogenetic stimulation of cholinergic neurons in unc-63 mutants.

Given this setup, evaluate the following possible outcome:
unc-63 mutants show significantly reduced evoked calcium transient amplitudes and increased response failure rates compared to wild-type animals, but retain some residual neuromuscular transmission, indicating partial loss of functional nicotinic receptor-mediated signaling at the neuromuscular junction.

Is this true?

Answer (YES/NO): YES